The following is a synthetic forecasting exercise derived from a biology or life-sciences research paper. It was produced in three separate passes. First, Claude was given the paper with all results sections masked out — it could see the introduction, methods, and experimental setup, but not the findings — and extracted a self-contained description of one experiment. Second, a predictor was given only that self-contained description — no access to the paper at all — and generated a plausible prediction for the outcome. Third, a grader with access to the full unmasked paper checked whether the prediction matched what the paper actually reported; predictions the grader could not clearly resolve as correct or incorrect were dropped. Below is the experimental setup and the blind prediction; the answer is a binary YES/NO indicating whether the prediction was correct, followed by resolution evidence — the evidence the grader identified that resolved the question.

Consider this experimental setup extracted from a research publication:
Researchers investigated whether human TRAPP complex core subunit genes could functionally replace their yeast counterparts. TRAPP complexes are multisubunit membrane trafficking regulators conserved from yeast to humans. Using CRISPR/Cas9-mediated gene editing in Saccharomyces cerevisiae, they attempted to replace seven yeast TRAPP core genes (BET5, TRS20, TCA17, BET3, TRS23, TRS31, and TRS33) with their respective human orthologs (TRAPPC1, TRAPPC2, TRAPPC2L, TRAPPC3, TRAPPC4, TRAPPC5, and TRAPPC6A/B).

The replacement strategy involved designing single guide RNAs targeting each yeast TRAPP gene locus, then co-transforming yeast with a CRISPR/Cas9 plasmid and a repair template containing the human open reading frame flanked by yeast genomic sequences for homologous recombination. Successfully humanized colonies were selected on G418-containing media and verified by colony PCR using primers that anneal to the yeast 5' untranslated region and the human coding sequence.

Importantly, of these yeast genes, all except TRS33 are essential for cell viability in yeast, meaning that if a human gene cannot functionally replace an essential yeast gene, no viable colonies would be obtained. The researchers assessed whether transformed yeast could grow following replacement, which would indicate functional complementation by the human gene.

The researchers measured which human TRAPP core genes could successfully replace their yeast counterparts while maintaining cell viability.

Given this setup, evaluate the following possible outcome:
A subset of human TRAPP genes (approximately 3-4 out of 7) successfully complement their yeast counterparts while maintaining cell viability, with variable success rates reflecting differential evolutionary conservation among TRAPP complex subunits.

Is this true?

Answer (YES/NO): YES